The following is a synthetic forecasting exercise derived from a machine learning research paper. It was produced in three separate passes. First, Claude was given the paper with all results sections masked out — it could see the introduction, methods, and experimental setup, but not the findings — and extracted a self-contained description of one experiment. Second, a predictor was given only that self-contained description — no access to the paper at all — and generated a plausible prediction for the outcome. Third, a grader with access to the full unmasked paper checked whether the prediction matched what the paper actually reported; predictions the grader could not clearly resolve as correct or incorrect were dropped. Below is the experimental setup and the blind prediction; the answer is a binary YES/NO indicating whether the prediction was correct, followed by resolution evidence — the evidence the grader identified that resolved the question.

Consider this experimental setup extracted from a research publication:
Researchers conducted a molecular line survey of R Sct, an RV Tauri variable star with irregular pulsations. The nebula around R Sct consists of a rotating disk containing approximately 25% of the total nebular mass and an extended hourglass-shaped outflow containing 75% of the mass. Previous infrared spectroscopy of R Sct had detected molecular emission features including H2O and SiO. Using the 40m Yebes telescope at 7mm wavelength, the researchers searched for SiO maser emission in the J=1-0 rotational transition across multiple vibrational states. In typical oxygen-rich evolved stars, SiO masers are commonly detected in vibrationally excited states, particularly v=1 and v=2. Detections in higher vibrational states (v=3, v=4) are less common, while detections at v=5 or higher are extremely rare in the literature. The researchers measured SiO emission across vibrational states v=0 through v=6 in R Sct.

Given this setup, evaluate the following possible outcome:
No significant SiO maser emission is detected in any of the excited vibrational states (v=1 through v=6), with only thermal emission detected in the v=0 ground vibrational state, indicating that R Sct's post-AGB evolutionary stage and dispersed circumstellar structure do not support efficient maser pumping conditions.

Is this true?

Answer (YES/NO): NO